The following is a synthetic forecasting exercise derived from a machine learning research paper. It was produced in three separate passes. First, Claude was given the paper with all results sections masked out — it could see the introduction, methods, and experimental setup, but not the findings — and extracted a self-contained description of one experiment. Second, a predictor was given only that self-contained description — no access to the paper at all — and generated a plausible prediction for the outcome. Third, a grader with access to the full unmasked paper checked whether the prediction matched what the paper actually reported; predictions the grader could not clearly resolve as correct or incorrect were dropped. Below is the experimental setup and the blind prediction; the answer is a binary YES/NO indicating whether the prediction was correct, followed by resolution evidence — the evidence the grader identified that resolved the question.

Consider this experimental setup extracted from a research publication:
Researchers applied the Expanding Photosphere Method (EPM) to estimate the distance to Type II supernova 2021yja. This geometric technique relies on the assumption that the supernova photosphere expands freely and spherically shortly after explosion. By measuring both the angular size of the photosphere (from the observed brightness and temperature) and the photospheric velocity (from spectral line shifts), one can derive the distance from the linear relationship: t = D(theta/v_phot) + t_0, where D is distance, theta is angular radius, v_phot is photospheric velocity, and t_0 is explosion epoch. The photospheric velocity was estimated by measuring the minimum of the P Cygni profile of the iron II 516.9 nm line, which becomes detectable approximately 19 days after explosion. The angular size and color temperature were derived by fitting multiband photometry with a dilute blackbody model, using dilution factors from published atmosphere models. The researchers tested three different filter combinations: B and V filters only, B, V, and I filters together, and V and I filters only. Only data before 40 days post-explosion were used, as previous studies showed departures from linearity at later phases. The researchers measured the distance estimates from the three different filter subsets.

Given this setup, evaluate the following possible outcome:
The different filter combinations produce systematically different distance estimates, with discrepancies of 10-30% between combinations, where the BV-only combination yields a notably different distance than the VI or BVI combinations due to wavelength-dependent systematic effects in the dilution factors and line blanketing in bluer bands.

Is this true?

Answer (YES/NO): NO